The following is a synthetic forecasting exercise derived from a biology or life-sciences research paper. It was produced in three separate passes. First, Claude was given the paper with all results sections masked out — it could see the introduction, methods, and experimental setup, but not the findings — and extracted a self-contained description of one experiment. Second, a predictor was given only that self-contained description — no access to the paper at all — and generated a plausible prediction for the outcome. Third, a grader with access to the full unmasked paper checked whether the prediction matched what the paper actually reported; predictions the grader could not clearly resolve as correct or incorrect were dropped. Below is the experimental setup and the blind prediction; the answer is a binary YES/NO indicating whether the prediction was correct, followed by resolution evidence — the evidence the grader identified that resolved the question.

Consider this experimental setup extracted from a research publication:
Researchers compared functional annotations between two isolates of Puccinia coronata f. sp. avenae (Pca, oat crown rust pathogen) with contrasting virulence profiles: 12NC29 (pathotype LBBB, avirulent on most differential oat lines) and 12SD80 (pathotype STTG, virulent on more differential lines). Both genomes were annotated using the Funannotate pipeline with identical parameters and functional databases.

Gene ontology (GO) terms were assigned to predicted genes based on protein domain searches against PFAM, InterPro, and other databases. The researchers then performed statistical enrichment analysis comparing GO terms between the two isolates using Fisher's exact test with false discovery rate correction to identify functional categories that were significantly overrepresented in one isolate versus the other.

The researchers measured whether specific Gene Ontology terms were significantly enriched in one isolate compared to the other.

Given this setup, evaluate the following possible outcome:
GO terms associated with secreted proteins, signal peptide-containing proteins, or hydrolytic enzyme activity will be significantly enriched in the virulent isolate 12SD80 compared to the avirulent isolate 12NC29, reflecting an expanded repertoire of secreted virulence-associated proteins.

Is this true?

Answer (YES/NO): NO